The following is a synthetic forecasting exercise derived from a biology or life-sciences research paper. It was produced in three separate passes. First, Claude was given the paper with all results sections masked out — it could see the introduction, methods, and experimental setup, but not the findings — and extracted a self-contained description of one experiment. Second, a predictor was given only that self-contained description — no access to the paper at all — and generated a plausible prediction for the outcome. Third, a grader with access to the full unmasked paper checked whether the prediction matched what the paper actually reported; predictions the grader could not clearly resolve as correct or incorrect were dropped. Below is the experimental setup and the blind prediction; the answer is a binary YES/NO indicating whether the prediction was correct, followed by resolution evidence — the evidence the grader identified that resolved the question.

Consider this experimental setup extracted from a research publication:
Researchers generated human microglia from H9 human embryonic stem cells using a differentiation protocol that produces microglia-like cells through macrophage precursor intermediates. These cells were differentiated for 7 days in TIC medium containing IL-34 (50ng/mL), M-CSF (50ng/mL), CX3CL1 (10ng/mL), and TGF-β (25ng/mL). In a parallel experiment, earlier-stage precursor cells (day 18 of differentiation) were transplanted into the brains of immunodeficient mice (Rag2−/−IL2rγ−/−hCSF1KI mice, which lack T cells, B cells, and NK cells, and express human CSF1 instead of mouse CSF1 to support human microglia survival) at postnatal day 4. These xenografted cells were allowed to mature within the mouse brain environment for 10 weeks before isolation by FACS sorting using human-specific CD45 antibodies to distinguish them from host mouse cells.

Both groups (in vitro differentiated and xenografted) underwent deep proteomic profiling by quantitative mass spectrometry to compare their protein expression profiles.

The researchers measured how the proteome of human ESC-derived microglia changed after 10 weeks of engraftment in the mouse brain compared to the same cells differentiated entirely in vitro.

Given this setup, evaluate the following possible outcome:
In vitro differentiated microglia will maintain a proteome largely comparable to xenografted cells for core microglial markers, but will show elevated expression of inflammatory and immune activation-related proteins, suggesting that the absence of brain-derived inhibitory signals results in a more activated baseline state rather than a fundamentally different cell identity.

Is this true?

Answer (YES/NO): NO